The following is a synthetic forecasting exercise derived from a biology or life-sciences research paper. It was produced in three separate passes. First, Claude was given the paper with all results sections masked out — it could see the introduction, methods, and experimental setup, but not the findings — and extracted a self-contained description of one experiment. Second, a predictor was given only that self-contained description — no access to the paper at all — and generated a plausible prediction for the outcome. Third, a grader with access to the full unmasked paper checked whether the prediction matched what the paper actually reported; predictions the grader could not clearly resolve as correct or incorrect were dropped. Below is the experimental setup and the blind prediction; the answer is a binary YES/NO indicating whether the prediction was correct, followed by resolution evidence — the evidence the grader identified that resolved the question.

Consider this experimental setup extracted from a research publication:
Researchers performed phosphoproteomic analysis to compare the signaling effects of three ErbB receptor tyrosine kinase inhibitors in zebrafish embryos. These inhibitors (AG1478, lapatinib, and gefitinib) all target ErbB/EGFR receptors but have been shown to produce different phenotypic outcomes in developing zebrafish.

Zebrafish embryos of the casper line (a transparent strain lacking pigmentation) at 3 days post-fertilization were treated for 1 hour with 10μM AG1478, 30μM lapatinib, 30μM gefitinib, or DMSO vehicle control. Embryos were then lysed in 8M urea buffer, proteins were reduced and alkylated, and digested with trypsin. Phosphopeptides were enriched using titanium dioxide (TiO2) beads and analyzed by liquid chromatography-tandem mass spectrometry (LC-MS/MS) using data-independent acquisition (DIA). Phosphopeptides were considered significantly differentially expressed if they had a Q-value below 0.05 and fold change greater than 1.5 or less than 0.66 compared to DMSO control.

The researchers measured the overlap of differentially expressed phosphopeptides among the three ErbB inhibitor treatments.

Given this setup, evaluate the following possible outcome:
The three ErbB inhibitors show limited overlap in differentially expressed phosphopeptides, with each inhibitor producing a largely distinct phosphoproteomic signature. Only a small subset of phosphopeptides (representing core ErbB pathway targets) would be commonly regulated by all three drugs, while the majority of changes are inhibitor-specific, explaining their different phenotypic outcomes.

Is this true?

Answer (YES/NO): NO